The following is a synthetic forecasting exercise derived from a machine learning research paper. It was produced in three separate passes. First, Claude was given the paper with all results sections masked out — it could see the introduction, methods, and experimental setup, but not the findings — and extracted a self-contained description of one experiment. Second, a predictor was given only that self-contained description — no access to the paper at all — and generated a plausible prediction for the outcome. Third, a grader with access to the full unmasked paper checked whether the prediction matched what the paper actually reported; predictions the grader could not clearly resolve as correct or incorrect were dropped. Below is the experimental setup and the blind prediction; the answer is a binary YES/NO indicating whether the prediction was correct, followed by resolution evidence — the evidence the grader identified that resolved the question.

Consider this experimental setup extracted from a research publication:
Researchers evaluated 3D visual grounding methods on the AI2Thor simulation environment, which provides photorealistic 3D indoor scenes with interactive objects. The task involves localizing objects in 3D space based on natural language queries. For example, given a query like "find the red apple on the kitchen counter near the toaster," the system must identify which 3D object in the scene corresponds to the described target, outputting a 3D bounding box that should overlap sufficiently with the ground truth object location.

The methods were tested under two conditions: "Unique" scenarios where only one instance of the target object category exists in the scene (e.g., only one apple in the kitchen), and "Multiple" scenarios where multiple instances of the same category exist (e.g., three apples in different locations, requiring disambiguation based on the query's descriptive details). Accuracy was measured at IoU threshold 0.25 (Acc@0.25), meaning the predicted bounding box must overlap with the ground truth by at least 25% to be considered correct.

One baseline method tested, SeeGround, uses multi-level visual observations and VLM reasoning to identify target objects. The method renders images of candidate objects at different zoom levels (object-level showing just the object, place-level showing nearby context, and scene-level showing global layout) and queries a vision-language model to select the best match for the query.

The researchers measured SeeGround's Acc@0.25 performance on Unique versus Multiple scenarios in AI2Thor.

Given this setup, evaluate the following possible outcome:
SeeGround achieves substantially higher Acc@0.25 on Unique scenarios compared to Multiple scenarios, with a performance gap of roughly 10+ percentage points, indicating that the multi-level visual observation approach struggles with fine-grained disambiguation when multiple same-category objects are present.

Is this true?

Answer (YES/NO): YES